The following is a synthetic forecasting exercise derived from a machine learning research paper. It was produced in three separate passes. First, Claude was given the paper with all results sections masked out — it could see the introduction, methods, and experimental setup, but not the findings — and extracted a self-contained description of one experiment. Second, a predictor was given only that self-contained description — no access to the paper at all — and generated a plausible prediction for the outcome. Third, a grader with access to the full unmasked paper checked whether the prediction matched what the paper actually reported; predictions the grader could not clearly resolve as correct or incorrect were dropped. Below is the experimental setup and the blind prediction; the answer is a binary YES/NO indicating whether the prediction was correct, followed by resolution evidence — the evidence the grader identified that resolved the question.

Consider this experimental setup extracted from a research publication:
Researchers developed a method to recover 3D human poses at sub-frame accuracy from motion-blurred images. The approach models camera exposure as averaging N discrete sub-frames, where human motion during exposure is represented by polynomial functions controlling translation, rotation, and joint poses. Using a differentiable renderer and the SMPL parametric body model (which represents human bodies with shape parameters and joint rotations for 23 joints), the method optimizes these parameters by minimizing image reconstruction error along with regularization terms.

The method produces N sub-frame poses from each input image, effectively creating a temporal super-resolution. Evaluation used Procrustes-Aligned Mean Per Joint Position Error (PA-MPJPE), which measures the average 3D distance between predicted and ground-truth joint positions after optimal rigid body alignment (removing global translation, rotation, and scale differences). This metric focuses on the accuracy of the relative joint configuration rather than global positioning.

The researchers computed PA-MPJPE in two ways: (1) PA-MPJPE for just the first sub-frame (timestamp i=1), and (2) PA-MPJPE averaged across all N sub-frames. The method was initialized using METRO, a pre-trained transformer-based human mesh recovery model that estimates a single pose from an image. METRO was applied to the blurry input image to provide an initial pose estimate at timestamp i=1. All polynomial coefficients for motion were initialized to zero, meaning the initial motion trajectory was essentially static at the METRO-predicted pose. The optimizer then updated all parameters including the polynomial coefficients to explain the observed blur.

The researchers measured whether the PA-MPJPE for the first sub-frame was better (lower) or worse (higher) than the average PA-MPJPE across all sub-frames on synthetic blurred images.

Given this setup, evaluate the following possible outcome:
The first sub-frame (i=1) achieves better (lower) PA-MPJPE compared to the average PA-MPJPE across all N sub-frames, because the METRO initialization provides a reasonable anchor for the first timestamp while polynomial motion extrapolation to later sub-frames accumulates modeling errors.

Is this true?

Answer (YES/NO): NO